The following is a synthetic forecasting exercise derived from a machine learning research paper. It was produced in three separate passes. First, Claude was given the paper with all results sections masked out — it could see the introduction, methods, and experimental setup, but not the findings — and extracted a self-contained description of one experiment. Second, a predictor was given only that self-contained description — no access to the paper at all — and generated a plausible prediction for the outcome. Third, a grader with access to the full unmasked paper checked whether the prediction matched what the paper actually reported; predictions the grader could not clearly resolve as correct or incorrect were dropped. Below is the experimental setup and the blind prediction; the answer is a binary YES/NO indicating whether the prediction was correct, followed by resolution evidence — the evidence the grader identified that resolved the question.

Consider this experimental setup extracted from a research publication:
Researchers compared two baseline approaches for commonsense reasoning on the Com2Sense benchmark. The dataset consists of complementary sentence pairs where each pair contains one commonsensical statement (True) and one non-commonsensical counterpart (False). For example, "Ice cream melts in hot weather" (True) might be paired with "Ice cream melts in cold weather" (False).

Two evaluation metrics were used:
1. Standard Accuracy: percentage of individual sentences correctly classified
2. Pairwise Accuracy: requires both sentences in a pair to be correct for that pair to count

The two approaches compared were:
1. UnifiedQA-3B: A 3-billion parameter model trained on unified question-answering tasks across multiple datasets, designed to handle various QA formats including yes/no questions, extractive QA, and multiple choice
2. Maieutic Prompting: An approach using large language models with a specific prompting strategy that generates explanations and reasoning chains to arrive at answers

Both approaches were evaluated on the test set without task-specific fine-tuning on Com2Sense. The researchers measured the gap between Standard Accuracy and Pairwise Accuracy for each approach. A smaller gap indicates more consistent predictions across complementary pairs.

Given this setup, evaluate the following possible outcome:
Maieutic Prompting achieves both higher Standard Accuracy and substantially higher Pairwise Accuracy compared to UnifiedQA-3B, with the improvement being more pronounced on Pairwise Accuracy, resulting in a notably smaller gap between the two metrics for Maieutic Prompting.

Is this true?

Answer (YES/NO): YES